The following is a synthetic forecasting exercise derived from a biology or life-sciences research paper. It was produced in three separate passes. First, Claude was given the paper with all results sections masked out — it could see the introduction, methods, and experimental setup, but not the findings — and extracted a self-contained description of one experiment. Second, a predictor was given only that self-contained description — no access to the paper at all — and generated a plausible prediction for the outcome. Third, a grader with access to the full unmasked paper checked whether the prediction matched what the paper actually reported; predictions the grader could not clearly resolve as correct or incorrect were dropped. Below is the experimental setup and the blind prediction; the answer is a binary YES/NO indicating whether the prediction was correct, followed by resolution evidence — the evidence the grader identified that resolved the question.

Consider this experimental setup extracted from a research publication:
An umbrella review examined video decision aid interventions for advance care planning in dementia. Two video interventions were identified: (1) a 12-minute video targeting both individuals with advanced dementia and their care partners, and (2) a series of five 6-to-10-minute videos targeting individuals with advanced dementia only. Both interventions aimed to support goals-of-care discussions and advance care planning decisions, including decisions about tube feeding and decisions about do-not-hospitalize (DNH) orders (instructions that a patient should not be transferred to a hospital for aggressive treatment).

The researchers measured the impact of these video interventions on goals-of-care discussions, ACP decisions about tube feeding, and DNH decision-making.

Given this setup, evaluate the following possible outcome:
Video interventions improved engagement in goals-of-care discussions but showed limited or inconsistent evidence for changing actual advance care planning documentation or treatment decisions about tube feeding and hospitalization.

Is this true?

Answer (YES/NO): NO